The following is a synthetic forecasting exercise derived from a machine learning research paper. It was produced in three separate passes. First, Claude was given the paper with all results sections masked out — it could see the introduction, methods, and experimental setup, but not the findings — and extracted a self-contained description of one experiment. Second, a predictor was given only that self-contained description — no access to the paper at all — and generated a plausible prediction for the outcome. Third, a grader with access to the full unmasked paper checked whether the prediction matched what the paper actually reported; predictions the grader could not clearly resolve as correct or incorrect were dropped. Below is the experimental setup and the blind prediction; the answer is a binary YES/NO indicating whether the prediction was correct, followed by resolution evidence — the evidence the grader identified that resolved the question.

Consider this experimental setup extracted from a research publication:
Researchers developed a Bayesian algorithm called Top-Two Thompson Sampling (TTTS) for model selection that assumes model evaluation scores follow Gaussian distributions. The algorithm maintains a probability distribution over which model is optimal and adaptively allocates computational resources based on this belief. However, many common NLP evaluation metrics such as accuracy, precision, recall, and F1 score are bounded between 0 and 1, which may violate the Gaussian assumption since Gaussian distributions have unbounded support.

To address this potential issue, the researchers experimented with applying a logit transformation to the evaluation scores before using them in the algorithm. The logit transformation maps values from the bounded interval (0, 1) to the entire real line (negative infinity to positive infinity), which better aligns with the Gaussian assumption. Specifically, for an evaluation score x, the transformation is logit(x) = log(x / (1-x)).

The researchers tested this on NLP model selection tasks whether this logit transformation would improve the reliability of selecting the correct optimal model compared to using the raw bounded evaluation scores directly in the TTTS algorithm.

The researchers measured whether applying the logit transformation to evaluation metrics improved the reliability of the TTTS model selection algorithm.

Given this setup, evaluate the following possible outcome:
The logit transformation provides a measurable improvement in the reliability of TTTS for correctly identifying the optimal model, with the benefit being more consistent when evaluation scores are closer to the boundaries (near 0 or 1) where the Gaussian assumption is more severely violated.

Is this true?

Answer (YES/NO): NO